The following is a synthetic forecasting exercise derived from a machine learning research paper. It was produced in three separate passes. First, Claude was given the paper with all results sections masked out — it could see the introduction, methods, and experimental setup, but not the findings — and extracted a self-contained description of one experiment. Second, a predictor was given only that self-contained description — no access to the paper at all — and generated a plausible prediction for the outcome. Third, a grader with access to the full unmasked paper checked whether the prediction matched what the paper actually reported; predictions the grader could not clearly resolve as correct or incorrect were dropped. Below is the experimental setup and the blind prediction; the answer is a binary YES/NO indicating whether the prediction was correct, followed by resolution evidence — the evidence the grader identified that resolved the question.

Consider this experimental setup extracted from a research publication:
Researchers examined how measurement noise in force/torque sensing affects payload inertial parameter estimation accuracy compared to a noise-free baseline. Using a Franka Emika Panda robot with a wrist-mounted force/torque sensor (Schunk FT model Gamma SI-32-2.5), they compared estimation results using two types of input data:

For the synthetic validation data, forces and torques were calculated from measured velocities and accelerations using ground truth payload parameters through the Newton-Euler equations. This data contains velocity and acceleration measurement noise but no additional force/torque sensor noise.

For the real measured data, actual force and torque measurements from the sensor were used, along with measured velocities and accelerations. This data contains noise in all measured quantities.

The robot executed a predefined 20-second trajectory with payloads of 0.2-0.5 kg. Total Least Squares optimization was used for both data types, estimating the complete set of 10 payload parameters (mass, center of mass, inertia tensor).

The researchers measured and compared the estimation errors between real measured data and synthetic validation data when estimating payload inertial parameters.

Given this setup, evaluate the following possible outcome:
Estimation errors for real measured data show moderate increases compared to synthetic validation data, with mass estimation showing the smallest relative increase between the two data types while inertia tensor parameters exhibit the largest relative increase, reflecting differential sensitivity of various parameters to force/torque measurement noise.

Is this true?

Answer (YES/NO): NO